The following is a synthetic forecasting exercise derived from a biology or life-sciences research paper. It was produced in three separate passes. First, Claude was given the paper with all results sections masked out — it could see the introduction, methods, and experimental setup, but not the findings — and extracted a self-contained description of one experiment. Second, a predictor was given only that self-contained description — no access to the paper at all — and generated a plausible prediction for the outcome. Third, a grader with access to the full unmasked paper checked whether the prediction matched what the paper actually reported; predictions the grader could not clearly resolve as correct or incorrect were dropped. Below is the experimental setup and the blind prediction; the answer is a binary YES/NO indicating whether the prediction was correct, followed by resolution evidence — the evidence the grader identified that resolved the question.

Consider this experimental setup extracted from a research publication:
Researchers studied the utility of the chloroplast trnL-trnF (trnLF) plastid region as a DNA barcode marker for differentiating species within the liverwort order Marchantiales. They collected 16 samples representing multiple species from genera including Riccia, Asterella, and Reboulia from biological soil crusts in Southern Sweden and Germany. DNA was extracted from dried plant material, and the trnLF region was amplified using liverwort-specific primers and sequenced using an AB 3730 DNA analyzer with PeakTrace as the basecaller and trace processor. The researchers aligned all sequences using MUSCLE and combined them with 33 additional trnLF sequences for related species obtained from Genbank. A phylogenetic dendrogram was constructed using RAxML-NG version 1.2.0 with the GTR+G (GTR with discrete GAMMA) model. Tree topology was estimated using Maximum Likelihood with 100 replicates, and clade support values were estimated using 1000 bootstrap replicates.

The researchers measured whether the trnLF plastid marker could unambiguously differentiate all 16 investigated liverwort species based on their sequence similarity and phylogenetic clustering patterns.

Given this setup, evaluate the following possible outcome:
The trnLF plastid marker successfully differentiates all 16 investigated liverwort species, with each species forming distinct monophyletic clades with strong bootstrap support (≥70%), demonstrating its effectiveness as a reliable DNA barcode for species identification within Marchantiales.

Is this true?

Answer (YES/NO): NO